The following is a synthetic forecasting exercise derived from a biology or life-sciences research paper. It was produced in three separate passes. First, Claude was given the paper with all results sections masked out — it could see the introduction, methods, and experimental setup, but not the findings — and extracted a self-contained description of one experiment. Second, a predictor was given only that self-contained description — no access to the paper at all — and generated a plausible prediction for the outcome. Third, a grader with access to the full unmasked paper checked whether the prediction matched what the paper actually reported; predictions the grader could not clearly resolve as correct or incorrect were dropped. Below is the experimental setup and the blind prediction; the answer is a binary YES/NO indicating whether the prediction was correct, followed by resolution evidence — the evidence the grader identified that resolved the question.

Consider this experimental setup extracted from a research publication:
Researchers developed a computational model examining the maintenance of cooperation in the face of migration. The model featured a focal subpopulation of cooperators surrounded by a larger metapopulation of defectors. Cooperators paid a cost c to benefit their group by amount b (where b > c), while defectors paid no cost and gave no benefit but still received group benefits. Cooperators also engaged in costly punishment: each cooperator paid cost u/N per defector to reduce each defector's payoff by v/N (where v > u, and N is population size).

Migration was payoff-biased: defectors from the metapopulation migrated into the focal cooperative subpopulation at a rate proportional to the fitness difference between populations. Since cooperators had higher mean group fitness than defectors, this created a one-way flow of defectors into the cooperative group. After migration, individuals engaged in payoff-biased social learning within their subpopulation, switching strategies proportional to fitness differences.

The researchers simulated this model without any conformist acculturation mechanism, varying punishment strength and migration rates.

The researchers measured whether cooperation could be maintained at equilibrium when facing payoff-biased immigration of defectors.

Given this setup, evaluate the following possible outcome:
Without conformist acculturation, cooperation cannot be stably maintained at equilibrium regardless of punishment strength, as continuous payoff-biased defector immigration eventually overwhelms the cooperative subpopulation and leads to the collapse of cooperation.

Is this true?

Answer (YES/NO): NO